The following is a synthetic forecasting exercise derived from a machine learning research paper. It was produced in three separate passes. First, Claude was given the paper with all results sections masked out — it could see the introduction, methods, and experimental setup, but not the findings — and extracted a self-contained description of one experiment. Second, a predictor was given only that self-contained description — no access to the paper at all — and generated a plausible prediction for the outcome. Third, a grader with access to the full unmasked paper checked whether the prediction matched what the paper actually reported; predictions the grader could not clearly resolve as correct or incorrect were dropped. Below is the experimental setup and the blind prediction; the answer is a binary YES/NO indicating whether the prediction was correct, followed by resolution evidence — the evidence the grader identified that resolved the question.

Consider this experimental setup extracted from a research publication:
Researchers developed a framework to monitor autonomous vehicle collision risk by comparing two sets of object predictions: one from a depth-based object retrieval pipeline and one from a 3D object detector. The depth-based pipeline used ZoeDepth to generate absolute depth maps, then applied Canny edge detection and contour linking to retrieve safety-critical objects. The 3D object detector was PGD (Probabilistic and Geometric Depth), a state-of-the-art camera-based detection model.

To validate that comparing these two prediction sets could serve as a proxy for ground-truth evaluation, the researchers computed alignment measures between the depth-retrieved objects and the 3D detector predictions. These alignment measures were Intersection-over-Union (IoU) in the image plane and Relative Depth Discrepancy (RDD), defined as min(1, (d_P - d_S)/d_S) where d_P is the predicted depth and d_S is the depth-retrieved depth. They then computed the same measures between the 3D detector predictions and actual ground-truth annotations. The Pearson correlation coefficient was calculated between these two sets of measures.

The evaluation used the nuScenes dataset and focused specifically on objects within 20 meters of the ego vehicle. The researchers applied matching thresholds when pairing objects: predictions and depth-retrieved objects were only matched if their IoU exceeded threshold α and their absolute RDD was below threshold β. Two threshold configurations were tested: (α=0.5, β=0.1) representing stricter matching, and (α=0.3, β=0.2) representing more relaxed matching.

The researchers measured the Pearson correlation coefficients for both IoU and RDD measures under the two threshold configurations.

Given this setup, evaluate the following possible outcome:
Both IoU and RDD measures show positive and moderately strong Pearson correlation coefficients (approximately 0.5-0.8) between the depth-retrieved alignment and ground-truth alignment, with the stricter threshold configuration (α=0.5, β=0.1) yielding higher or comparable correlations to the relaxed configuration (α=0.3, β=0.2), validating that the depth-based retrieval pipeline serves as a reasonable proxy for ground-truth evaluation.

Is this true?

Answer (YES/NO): NO